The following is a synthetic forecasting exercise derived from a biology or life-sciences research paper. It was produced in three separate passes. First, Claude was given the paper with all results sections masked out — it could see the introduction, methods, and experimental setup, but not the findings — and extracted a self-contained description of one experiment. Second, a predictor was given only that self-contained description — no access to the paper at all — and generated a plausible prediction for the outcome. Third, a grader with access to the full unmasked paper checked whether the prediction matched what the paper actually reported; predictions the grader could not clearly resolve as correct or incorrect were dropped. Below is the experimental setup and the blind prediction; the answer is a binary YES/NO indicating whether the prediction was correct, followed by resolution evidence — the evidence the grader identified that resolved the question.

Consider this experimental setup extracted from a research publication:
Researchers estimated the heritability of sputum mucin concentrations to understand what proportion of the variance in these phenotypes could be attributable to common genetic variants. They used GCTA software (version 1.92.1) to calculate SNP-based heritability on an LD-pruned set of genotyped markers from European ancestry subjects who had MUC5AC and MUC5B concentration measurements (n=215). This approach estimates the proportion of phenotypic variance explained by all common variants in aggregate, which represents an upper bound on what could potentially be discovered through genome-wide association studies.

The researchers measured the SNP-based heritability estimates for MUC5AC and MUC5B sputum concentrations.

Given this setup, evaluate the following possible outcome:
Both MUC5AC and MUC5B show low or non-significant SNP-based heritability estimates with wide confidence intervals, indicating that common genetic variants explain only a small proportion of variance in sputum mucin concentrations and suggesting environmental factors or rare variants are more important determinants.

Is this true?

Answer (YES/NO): NO